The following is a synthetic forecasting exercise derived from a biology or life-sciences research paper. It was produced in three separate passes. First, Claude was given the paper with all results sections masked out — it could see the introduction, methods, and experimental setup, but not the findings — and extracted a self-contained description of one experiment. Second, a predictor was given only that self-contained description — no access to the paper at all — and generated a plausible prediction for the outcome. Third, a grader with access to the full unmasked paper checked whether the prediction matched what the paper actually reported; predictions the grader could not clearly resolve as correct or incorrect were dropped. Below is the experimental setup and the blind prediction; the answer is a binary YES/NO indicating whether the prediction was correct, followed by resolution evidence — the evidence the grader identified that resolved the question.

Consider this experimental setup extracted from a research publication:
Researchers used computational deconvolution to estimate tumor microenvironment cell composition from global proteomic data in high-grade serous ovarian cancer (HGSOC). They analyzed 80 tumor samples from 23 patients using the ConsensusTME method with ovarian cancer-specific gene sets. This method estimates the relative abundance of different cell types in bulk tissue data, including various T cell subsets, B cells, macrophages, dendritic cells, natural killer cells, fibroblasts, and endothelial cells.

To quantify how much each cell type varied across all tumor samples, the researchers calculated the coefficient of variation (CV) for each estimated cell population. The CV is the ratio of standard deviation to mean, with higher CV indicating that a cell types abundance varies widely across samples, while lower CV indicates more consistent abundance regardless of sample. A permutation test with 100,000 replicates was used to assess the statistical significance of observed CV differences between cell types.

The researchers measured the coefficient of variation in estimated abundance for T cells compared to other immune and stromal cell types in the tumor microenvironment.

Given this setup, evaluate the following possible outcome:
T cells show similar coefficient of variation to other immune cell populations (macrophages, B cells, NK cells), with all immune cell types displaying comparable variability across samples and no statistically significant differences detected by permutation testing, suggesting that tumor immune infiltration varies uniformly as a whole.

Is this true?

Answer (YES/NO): NO